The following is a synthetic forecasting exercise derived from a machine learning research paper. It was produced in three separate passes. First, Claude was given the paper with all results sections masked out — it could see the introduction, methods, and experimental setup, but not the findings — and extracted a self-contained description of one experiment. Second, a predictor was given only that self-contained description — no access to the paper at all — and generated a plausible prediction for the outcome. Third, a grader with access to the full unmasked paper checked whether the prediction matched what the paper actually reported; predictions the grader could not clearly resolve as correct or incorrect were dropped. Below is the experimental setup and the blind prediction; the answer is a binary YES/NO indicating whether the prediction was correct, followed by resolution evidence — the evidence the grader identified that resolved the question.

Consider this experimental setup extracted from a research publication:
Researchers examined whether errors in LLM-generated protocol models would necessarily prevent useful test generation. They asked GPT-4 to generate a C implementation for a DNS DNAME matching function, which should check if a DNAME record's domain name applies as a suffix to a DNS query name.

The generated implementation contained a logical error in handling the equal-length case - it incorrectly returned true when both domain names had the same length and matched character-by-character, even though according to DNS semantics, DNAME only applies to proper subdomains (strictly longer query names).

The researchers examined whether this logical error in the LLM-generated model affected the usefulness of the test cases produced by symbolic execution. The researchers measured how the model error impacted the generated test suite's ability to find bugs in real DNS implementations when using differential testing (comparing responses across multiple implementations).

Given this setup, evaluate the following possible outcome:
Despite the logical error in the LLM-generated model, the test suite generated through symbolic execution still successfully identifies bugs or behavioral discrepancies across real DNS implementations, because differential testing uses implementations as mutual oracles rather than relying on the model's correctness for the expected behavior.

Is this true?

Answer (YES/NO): YES